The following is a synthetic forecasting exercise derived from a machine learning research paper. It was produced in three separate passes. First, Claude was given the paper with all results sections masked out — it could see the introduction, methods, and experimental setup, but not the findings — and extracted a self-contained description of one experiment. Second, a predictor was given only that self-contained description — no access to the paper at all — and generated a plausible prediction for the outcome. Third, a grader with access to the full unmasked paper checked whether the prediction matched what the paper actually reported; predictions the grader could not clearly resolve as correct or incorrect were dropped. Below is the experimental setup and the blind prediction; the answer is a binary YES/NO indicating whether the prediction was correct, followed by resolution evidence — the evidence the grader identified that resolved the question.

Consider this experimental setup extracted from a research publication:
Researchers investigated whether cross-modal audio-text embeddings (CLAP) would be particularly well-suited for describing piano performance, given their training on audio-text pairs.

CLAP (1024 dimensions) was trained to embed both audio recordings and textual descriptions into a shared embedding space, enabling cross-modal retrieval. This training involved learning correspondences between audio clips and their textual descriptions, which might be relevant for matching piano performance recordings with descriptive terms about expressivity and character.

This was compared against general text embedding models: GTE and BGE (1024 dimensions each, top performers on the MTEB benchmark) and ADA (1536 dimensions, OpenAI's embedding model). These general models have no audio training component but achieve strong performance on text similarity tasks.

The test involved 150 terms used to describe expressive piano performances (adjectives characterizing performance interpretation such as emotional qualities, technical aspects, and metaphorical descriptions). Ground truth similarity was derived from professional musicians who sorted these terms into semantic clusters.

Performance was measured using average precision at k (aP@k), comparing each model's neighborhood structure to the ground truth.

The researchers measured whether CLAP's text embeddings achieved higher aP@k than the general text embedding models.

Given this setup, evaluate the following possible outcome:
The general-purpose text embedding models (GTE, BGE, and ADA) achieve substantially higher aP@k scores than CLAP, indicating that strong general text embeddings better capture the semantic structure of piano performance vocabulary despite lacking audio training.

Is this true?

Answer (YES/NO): YES